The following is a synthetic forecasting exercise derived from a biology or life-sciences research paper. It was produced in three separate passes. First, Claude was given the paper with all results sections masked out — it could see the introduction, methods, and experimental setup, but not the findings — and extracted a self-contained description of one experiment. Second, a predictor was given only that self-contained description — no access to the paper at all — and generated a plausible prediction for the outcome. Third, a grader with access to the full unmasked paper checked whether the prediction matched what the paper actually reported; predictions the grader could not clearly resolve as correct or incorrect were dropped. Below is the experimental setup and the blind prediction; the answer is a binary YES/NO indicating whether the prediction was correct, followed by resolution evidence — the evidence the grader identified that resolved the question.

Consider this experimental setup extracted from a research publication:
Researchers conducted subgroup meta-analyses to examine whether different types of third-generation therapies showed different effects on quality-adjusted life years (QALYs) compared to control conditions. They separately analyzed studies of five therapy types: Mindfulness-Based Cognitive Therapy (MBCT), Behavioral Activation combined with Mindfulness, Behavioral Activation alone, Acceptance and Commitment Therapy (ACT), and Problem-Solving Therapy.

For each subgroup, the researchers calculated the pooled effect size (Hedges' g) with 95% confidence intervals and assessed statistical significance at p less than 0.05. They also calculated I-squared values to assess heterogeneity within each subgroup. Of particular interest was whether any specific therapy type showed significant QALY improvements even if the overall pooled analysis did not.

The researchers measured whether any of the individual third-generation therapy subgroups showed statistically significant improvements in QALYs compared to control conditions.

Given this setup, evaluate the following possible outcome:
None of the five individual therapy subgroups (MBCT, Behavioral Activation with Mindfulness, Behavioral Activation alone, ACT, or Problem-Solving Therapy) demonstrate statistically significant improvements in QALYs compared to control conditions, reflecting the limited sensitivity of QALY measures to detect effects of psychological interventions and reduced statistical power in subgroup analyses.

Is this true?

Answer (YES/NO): YES